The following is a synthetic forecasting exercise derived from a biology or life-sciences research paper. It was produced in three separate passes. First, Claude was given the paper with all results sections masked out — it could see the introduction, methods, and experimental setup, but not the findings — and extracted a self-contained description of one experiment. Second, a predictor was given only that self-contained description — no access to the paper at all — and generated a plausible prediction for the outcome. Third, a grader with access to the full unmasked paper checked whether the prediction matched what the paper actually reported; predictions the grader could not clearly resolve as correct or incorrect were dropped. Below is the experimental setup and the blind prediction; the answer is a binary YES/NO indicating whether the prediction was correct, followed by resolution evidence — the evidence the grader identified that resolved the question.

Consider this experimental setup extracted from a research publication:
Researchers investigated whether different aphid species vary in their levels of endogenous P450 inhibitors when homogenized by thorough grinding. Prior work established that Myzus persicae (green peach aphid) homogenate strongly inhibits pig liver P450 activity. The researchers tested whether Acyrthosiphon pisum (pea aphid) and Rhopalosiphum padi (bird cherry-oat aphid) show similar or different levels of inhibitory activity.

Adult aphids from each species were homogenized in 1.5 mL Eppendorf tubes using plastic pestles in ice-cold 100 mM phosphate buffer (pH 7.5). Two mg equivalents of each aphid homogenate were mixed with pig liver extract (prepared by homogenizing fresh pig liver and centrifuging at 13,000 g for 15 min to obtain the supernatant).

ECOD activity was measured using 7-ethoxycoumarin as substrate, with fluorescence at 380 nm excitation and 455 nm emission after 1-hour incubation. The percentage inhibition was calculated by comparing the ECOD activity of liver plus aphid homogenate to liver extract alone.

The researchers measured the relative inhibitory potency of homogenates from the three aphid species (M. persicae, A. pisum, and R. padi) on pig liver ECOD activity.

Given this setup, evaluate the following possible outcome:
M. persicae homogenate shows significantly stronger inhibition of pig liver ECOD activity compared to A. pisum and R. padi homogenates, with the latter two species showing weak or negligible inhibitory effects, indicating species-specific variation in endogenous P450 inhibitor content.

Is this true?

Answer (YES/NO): NO